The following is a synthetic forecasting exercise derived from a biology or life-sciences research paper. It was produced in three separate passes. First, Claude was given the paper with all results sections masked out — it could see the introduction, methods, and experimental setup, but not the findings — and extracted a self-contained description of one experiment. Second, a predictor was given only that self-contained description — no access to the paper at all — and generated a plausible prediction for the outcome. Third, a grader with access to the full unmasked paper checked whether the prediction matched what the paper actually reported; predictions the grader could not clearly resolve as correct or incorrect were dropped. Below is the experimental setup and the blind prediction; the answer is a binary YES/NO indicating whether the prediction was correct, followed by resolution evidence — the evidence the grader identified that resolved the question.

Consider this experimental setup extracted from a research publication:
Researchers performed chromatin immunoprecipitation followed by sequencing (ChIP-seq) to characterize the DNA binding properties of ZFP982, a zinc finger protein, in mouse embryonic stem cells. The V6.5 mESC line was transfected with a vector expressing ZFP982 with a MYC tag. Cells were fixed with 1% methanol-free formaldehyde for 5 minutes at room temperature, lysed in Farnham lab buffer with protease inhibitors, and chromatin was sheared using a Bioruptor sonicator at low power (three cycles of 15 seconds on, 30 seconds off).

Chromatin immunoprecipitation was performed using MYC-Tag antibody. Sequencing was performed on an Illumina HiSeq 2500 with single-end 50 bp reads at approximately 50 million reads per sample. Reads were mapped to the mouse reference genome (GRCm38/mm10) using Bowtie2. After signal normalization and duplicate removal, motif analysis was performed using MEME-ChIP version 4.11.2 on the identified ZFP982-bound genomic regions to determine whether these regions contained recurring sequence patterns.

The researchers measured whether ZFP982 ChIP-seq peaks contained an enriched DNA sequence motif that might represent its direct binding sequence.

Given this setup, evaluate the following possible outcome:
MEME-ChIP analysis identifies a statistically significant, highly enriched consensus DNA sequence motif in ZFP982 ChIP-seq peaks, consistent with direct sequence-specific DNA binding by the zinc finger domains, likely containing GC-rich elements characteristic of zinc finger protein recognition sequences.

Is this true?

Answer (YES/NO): YES